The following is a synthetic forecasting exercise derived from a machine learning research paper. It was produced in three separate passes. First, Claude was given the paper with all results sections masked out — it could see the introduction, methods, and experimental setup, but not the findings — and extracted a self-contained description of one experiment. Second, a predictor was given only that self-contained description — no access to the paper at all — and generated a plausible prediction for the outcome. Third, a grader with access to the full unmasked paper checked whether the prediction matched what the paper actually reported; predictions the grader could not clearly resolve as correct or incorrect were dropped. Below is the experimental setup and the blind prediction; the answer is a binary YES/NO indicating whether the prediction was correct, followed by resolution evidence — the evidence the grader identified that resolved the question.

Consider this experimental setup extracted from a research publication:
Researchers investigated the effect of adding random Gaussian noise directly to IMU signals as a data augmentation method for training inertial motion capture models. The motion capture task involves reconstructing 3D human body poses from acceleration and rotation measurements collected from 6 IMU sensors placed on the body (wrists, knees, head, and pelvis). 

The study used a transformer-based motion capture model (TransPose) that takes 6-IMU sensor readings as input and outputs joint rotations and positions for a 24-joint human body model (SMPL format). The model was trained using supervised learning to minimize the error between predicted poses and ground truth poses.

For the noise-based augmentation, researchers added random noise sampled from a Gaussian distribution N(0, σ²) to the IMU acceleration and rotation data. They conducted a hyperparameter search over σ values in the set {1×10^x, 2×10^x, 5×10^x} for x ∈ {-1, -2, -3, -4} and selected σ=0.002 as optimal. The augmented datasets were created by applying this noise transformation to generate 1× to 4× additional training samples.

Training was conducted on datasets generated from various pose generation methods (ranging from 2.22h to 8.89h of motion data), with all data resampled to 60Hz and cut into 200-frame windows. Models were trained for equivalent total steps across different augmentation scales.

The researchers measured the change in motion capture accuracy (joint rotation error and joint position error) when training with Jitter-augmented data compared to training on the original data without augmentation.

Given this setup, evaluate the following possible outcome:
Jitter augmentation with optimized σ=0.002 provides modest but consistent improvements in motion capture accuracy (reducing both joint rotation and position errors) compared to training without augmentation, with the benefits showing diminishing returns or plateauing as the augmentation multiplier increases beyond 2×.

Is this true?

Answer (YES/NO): NO